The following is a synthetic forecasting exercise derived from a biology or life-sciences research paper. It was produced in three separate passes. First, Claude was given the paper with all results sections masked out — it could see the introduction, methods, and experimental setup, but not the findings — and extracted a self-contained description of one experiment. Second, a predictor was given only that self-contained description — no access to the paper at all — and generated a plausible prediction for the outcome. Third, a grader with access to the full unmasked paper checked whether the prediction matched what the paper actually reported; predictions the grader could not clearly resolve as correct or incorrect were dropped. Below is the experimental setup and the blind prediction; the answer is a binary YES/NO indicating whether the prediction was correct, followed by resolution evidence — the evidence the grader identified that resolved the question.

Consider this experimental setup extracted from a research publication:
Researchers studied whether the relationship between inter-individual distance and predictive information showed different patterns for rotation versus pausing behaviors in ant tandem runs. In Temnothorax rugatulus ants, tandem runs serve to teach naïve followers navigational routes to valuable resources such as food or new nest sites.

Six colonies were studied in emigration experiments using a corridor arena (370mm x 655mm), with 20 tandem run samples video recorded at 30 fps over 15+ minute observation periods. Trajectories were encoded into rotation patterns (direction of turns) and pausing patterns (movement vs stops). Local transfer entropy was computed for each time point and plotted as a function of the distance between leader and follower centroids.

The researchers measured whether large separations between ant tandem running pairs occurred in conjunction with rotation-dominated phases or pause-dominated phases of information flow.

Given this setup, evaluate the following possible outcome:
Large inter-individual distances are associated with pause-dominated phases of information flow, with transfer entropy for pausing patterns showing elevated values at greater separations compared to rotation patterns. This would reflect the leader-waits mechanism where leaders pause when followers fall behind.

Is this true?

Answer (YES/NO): YES